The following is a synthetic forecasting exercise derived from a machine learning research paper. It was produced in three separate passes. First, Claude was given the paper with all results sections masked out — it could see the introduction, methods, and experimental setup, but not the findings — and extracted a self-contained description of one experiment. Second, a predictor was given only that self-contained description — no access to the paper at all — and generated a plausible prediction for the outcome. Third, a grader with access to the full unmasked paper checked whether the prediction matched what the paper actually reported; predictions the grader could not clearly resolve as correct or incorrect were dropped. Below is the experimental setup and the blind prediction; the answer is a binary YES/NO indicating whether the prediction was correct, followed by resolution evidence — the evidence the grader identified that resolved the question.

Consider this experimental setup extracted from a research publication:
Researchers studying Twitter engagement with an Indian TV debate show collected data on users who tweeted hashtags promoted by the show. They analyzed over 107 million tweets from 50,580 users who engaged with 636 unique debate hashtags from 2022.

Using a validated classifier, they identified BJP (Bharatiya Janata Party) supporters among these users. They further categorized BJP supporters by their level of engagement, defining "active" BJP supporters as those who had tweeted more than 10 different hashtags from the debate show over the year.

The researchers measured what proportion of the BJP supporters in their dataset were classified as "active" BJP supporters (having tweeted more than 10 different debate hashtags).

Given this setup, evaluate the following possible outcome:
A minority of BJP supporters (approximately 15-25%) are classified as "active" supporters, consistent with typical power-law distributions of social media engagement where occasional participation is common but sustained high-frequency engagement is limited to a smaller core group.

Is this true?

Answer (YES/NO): NO